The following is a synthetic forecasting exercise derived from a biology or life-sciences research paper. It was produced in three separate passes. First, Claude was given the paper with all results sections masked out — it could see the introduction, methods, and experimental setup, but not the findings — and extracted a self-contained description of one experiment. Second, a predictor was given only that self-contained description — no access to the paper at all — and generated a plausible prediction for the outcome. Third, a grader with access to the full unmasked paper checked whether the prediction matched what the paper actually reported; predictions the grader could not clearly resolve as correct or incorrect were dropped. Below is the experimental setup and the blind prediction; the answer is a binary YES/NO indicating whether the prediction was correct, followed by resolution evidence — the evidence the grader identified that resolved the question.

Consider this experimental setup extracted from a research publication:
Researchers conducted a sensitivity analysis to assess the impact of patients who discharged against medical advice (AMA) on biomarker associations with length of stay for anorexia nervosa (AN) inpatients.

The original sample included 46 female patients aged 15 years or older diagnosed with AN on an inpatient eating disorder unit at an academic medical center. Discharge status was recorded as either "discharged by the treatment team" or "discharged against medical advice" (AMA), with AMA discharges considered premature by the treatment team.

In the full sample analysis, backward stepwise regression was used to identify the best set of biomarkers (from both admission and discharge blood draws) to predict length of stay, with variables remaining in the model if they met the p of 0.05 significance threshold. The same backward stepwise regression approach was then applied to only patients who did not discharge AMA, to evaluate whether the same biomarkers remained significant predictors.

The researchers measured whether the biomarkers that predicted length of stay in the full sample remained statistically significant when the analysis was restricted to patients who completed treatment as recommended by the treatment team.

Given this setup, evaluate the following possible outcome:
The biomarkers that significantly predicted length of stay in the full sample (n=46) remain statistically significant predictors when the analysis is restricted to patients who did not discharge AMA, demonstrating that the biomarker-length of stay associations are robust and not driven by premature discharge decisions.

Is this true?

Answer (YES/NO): NO